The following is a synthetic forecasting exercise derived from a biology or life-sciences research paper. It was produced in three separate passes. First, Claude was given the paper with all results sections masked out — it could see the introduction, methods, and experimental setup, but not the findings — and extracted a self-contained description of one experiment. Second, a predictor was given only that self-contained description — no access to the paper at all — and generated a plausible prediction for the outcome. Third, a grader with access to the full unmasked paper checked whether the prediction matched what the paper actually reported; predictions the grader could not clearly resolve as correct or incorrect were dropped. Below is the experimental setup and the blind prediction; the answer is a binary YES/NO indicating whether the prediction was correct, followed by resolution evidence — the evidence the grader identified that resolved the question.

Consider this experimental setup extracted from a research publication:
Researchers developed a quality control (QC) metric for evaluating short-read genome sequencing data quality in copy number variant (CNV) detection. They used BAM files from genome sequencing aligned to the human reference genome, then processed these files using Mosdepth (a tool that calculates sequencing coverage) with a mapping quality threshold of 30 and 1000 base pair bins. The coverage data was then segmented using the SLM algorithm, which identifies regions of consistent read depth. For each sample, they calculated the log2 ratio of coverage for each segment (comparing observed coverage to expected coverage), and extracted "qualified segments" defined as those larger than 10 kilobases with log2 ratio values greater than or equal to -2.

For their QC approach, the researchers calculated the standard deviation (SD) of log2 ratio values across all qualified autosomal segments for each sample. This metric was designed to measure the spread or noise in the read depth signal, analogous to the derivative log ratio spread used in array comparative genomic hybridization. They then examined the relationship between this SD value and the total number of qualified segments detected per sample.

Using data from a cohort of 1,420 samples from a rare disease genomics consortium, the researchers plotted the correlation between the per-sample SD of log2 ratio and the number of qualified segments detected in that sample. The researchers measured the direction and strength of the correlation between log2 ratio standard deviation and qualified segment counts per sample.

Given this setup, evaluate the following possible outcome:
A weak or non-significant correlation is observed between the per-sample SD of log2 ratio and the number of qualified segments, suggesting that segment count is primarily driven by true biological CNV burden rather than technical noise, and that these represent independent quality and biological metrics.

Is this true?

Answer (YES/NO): NO